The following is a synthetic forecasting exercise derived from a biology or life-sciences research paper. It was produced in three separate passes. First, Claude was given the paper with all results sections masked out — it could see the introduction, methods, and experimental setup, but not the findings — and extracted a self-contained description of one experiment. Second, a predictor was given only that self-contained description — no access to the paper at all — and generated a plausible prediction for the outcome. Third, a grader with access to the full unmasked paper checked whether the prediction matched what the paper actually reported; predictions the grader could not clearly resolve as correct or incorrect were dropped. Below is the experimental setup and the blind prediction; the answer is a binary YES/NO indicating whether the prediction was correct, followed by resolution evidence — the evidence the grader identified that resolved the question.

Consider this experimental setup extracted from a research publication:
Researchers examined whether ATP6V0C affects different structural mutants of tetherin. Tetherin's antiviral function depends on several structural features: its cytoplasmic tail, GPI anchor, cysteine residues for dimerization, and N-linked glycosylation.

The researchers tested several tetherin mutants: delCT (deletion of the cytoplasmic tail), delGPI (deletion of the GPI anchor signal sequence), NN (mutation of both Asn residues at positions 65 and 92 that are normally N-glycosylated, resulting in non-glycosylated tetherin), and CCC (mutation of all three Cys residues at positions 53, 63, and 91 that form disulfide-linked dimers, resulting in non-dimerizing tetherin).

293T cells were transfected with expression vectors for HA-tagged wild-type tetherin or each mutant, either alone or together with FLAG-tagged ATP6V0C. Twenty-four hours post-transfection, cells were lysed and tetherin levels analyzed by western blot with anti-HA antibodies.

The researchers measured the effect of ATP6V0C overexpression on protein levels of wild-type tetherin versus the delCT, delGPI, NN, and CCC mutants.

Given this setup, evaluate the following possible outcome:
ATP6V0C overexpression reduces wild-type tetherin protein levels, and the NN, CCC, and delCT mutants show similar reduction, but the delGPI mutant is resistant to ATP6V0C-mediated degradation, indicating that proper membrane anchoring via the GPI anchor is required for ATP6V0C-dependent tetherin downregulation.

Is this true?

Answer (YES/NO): NO